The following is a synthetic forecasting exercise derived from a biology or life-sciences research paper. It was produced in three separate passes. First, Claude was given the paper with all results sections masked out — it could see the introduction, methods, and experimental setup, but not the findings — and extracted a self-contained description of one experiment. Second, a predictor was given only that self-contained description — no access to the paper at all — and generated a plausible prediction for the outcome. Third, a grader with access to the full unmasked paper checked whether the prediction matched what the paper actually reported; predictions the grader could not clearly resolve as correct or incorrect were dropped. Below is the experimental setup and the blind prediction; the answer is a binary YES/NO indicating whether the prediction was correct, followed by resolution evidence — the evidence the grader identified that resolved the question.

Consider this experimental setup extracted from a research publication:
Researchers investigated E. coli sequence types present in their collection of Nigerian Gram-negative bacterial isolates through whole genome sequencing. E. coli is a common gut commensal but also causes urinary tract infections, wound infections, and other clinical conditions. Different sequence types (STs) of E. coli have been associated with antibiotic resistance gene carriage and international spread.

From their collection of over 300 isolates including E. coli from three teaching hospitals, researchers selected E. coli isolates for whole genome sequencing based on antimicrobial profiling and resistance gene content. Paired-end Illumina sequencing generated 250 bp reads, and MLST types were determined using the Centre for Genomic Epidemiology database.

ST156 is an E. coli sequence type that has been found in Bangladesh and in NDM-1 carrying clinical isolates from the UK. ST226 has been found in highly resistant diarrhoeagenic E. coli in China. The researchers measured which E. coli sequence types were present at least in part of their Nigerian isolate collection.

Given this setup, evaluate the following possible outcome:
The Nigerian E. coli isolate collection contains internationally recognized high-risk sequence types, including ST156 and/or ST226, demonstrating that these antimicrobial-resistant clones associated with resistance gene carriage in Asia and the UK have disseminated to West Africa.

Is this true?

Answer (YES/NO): YES